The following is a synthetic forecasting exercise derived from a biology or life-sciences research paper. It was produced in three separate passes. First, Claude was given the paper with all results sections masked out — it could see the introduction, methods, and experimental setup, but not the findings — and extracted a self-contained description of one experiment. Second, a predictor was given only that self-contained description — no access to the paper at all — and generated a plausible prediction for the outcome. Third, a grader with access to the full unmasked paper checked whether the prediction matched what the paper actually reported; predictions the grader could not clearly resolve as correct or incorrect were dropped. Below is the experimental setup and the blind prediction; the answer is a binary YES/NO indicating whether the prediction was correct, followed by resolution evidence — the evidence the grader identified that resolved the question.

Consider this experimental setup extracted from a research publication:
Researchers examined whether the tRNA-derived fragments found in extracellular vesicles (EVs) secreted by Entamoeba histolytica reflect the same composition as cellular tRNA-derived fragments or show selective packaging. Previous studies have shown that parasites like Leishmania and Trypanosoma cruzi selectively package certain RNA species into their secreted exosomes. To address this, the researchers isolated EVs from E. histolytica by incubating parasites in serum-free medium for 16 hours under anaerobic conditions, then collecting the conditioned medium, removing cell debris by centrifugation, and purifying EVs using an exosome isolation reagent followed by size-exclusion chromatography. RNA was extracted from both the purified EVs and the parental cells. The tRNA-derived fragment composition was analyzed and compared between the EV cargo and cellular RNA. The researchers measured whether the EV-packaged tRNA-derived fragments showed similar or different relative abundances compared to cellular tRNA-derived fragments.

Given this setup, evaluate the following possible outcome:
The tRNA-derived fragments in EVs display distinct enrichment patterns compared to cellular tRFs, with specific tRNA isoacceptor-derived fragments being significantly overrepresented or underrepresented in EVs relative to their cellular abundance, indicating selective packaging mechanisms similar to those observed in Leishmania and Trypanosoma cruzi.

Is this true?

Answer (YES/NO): NO